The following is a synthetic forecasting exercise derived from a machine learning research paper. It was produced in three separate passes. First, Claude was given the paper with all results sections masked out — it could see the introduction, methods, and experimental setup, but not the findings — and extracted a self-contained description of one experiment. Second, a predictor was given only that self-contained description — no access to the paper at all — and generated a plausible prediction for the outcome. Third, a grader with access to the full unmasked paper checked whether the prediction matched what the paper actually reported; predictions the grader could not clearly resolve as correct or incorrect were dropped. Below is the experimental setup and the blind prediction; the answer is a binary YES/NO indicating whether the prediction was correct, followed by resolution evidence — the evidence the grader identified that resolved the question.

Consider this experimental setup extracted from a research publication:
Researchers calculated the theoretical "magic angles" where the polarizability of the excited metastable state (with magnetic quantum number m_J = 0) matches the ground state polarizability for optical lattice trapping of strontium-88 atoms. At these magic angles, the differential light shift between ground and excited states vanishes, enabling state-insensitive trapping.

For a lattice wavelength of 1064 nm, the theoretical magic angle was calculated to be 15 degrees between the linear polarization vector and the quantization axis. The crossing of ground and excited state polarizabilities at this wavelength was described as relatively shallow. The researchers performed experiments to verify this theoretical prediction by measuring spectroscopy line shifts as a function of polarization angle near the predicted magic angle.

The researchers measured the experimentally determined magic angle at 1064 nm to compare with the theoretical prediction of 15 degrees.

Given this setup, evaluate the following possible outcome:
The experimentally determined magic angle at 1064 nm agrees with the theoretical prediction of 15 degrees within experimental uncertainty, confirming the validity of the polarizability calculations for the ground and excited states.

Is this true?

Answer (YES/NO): YES